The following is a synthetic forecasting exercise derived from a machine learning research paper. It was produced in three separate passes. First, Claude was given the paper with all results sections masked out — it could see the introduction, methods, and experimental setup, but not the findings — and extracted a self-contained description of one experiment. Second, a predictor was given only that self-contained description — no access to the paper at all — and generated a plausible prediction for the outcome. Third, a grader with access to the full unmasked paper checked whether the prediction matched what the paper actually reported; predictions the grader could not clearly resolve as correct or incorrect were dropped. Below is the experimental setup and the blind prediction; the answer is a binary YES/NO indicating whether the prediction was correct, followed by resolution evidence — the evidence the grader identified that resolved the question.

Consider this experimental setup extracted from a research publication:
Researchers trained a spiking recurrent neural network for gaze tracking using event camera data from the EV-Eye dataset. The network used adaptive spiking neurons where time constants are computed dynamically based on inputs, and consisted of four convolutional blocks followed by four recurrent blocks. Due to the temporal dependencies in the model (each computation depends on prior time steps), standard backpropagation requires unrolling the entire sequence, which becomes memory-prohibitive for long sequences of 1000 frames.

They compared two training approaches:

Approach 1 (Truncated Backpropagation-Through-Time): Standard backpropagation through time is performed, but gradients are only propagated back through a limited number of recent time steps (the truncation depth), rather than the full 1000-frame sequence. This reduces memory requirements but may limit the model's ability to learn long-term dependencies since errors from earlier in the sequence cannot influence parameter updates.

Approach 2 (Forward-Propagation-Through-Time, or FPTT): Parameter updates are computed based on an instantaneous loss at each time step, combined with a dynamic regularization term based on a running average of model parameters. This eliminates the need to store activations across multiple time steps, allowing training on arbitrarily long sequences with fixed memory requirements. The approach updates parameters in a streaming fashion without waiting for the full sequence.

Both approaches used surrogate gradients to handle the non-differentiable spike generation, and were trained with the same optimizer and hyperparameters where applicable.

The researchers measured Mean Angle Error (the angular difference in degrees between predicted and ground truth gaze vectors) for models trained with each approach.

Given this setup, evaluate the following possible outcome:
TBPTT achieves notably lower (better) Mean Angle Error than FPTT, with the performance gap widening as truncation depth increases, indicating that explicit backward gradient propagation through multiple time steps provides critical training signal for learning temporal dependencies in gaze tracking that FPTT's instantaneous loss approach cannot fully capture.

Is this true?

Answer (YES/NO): NO